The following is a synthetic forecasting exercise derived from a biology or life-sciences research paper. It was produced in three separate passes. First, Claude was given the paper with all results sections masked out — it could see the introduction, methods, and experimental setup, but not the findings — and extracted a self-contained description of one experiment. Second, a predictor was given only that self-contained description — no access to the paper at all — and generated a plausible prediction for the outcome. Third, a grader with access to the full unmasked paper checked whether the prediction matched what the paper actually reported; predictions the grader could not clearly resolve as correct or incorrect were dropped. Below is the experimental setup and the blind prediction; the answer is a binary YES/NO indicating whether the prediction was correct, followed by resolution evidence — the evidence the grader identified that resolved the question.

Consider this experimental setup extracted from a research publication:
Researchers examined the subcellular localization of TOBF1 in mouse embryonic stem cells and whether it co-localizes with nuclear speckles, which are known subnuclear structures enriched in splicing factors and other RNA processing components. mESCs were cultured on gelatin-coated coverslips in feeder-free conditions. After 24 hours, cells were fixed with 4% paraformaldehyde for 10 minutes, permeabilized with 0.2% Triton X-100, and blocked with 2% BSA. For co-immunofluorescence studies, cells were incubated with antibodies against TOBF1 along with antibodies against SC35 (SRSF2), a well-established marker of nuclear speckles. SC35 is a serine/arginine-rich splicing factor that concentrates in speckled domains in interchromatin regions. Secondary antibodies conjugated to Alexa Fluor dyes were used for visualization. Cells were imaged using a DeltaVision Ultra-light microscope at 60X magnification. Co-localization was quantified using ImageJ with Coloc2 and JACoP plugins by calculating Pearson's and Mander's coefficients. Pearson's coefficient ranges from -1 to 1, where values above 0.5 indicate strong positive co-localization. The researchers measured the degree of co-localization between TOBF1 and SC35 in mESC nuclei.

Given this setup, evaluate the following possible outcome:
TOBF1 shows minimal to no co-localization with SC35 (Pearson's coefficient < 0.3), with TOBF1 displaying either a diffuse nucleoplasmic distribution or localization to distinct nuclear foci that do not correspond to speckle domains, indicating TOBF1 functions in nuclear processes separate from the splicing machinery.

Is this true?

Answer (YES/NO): NO